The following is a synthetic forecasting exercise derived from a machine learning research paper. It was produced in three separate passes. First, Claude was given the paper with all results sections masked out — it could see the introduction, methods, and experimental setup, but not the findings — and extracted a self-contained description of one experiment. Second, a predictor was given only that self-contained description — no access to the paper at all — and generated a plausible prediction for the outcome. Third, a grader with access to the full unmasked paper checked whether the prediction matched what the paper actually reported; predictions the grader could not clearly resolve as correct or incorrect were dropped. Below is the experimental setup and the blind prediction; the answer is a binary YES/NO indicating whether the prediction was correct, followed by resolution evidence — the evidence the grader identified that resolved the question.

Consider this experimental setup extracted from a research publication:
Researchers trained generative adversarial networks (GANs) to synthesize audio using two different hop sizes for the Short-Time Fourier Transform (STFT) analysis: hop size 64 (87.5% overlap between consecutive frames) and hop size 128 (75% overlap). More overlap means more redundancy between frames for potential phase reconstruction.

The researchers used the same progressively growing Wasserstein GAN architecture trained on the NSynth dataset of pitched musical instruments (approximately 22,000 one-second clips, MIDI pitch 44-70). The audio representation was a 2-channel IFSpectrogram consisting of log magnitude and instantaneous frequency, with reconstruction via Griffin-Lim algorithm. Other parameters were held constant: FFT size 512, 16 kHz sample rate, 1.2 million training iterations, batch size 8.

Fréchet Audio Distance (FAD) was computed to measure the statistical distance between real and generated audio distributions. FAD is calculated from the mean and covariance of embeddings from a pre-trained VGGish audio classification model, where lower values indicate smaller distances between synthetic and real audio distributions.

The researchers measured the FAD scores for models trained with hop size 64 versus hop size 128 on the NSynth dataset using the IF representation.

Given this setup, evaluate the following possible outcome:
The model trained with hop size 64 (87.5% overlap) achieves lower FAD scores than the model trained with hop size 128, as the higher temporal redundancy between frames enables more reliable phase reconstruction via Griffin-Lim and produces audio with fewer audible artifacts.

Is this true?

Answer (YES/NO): NO